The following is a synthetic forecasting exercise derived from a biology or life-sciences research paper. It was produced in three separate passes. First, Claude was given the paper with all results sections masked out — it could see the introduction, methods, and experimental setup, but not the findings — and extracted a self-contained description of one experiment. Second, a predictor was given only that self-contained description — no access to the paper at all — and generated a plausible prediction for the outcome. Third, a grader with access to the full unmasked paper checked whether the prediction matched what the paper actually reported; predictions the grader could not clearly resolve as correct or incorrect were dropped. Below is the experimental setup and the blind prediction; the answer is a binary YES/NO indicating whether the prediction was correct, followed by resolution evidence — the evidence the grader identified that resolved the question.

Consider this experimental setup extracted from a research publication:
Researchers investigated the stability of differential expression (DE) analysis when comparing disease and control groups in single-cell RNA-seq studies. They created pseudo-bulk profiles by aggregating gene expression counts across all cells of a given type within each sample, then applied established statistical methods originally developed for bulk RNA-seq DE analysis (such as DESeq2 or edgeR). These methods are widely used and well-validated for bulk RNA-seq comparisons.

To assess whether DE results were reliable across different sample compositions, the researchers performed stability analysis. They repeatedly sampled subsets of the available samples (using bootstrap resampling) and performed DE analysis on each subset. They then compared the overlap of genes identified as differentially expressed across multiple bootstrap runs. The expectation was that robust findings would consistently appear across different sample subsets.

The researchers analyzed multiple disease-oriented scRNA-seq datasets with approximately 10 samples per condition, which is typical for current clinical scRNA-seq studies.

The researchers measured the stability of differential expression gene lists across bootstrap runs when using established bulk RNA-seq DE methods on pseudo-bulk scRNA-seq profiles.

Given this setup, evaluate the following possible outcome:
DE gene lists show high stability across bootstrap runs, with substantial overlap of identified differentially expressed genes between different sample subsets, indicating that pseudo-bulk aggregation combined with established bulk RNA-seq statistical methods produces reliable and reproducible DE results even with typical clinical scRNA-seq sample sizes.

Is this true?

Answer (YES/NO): NO